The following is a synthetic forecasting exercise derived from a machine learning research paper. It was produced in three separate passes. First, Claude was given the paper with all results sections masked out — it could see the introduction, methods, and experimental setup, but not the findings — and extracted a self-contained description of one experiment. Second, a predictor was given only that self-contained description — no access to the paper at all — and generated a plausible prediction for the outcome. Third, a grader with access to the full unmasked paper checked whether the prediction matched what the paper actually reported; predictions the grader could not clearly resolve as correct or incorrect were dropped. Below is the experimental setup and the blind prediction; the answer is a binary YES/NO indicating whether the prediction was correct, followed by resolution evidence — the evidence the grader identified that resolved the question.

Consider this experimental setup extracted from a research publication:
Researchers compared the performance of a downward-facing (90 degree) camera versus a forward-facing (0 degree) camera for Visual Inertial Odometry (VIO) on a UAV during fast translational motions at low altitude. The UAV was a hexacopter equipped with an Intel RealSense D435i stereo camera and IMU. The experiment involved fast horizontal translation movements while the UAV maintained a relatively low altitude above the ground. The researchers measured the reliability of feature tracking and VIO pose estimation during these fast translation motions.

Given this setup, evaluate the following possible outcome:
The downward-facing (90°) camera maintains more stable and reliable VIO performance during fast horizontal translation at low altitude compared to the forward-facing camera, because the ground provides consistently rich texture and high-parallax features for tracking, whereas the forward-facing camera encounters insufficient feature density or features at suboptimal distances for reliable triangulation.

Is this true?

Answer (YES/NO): NO